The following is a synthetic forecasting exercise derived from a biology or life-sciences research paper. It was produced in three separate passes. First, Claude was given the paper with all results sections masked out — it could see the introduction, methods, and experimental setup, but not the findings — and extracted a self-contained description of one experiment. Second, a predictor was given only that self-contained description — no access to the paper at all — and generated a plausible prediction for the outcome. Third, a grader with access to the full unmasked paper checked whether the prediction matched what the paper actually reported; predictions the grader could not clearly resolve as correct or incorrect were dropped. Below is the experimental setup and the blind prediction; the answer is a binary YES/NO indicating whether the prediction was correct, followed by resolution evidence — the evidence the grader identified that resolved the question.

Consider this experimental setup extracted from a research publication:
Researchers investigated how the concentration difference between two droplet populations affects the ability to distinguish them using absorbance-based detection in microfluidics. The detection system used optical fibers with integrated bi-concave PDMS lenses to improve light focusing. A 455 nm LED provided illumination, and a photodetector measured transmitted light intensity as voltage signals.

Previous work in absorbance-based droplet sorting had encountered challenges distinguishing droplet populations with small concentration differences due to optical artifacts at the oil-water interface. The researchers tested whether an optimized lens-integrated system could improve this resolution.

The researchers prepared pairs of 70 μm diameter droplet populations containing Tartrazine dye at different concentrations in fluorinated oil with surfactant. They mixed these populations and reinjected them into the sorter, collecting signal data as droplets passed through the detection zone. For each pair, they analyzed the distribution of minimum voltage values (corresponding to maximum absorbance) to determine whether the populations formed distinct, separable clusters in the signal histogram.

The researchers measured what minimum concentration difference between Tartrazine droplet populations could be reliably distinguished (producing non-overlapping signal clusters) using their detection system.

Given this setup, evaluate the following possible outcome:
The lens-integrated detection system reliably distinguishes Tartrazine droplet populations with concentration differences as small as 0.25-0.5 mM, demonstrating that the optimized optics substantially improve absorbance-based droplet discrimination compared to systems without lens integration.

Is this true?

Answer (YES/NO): NO